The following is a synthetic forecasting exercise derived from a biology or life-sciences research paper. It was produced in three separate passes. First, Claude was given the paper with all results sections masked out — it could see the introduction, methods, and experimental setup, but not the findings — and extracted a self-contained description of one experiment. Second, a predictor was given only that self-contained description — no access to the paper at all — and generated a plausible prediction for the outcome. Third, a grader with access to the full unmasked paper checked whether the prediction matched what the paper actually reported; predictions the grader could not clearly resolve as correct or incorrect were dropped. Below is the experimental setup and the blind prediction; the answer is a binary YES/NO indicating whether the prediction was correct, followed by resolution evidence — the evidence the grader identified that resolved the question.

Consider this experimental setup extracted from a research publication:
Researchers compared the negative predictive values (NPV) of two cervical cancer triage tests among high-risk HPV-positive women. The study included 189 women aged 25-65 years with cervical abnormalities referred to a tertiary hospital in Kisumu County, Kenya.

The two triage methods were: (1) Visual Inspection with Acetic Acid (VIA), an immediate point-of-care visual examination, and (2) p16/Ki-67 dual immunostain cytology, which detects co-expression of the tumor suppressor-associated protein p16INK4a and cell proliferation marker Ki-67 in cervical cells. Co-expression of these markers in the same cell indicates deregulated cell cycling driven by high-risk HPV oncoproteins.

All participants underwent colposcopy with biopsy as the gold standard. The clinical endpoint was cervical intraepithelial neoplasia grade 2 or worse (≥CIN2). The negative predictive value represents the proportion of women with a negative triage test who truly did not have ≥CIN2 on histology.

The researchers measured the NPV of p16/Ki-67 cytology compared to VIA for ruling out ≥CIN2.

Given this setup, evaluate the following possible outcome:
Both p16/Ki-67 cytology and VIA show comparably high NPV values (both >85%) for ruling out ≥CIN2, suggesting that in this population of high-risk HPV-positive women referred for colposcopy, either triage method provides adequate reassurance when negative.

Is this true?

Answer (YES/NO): NO